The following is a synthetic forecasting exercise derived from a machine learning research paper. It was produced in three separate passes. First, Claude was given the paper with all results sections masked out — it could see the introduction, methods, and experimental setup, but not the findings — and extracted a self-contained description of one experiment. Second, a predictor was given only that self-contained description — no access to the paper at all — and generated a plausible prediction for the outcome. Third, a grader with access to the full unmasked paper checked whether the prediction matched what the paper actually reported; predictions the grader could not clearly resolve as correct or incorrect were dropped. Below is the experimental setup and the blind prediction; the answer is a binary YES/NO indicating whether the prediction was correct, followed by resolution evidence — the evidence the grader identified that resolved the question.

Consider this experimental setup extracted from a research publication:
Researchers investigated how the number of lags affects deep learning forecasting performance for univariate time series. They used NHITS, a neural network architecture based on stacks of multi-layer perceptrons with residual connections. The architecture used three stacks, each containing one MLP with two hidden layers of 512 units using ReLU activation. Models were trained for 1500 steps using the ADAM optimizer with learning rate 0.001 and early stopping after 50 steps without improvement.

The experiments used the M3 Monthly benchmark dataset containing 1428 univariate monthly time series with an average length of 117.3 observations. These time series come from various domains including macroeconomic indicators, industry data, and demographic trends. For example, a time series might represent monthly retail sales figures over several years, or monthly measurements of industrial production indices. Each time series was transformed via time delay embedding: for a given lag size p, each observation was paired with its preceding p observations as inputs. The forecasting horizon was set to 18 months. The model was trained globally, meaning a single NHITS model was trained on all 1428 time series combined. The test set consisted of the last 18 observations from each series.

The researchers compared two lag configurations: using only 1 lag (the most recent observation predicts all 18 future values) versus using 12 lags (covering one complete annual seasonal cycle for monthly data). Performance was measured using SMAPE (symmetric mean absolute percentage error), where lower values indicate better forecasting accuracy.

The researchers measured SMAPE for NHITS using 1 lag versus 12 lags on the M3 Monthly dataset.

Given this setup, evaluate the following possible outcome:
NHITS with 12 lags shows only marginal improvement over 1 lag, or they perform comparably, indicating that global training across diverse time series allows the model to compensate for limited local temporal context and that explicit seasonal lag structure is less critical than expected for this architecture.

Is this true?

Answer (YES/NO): NO